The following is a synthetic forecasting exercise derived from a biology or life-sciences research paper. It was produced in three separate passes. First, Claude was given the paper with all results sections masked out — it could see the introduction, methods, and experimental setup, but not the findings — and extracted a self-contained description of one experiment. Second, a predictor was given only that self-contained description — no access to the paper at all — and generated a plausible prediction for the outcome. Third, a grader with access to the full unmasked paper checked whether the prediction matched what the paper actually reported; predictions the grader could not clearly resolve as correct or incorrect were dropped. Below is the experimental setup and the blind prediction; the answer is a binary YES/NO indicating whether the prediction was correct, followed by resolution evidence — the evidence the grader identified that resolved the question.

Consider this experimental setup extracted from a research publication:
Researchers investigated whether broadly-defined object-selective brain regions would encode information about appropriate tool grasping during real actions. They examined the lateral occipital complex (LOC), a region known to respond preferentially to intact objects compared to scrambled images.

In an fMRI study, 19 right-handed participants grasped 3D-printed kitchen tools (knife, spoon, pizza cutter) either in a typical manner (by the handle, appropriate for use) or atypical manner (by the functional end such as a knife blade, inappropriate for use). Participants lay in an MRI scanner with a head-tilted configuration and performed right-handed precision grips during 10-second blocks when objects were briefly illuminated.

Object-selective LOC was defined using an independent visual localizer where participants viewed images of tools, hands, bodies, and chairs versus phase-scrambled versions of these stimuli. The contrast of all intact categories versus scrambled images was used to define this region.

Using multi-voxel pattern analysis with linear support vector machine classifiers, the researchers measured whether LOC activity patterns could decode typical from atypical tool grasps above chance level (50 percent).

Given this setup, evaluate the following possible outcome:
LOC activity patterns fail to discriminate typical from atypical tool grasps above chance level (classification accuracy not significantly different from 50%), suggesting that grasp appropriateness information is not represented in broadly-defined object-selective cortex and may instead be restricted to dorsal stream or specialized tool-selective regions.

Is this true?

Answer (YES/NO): NO